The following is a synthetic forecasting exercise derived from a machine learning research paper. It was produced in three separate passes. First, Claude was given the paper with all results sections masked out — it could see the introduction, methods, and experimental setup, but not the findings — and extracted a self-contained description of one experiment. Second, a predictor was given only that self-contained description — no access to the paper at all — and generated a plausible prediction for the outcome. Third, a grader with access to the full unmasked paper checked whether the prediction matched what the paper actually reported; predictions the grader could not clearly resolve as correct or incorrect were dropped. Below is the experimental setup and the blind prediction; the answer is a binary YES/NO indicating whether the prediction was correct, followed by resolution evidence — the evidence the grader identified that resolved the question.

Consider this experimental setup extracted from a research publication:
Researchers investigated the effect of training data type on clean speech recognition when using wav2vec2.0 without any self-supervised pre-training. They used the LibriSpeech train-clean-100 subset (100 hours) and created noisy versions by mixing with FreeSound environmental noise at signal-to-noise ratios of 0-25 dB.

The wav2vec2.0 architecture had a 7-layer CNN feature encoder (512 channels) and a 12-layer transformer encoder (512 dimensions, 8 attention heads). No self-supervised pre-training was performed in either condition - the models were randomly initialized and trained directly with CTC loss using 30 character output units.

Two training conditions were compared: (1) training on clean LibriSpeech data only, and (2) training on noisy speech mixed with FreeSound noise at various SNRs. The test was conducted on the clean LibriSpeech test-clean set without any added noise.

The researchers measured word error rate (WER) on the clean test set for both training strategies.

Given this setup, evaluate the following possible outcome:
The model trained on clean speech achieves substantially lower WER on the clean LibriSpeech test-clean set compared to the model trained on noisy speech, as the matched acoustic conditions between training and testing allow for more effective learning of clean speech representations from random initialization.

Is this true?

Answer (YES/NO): YES